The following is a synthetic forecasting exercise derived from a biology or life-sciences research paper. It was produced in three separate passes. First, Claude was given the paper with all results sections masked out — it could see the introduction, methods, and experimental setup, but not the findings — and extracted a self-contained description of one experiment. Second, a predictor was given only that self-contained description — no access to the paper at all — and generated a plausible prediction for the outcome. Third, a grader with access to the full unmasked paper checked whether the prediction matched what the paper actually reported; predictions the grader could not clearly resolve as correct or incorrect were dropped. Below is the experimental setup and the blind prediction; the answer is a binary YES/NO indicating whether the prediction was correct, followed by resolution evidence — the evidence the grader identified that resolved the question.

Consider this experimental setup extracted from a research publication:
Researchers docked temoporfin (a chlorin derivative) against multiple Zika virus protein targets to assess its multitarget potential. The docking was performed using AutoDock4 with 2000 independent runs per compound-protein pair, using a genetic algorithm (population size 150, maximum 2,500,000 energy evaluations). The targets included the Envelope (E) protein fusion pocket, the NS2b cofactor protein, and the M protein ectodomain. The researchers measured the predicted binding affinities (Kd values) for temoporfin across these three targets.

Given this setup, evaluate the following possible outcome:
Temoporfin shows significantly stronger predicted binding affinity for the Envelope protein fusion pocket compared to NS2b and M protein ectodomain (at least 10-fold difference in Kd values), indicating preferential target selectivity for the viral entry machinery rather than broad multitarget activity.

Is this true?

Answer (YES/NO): NO